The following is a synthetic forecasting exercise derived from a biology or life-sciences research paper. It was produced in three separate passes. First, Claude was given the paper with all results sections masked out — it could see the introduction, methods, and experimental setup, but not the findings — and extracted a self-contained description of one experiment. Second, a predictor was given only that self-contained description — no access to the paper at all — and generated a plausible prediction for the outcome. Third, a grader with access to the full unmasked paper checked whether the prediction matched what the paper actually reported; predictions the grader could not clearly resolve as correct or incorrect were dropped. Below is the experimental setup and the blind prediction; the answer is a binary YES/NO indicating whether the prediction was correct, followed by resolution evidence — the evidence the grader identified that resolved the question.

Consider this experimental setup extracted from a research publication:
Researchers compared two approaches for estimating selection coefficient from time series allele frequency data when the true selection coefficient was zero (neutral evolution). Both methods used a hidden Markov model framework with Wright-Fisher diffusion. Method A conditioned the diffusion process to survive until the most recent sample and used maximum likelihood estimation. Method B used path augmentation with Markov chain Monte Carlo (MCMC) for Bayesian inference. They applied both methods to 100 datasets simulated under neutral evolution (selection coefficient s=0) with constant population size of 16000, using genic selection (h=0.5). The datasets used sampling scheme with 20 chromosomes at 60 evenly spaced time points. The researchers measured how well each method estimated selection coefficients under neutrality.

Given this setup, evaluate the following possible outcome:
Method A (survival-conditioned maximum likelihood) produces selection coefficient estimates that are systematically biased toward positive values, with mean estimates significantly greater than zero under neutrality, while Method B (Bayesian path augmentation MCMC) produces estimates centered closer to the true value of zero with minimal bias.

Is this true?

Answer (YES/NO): NO